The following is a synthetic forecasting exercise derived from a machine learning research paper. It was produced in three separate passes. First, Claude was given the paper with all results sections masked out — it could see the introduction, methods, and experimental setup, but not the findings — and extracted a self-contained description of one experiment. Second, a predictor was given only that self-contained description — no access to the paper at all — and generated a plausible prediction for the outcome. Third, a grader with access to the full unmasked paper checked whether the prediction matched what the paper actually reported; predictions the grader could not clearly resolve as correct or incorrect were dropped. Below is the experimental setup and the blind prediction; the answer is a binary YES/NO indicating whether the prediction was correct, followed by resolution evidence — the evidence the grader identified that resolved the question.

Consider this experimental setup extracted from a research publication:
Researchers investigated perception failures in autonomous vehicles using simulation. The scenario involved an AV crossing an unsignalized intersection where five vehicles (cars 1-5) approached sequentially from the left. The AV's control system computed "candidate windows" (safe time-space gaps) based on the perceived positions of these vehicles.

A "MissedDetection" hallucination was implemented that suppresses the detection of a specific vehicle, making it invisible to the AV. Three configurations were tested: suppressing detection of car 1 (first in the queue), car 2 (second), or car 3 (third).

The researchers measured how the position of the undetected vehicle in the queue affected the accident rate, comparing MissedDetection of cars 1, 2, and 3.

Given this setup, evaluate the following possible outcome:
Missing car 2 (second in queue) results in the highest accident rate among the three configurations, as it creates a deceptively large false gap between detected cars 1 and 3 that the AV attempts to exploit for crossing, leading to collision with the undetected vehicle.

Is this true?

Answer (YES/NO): NO